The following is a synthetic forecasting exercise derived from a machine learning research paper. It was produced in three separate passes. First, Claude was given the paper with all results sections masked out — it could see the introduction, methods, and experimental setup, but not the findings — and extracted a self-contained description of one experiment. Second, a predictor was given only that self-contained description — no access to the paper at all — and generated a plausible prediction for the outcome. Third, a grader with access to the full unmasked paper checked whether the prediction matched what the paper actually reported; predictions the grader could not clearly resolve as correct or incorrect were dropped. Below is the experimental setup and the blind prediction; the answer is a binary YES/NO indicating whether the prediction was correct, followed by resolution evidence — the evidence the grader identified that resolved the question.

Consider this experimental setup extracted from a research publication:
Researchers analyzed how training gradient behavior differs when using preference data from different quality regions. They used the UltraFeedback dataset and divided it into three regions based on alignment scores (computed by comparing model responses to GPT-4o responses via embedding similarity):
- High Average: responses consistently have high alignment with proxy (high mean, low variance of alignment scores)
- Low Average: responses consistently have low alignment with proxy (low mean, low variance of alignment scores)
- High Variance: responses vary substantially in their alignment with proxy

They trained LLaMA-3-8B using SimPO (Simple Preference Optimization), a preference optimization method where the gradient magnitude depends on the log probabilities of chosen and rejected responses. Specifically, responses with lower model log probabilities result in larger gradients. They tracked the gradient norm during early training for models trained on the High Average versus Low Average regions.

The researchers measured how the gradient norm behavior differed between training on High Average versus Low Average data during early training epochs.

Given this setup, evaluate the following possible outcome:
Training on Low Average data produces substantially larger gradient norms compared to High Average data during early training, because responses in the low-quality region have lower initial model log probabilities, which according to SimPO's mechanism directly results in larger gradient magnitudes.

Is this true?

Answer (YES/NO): YES